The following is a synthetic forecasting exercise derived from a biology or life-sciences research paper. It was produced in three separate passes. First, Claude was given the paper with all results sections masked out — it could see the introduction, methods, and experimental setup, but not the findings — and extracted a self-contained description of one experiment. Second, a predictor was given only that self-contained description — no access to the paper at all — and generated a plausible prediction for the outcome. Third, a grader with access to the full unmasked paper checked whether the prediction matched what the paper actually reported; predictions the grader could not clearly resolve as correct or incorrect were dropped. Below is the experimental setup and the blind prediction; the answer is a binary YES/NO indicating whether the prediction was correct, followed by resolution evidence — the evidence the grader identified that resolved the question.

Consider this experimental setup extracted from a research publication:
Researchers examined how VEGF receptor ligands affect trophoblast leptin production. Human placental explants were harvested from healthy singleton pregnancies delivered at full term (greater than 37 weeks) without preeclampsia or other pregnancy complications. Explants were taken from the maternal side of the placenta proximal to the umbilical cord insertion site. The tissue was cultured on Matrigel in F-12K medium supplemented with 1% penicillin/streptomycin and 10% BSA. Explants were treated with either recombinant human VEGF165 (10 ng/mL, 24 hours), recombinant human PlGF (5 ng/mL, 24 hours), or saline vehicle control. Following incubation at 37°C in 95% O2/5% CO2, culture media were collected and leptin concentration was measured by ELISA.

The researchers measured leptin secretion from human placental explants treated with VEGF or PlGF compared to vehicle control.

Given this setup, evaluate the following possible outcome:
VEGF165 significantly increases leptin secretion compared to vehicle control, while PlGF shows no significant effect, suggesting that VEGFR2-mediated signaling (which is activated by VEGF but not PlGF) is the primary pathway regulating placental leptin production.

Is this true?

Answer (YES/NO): NO